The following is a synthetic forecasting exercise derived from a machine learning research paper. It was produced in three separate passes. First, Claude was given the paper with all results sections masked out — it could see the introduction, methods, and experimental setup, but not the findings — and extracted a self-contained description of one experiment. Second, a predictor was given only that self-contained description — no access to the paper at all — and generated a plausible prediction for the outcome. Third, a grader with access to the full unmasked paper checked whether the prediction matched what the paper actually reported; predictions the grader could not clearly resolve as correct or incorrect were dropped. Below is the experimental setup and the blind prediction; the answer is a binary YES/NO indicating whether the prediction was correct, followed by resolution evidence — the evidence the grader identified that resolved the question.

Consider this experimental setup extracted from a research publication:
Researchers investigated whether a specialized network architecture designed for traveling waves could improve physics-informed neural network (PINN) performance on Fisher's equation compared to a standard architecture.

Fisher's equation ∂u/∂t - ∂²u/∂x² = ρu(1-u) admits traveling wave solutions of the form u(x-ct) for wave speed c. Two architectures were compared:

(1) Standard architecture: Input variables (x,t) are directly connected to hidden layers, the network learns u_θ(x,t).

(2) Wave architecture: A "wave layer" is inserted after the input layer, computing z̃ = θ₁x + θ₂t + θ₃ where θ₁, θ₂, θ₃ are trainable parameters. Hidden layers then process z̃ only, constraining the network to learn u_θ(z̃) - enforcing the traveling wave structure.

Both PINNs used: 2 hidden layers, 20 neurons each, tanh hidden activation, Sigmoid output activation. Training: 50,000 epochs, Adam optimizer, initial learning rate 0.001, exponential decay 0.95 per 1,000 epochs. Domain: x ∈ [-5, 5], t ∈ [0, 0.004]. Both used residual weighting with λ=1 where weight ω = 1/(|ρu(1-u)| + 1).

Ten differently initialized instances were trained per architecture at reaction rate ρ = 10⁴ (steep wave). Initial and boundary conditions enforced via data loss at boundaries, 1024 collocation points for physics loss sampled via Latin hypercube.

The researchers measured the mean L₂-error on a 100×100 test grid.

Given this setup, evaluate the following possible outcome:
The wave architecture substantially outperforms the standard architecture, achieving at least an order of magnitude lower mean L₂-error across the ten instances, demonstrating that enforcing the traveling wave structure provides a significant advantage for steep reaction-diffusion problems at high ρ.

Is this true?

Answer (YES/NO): YES